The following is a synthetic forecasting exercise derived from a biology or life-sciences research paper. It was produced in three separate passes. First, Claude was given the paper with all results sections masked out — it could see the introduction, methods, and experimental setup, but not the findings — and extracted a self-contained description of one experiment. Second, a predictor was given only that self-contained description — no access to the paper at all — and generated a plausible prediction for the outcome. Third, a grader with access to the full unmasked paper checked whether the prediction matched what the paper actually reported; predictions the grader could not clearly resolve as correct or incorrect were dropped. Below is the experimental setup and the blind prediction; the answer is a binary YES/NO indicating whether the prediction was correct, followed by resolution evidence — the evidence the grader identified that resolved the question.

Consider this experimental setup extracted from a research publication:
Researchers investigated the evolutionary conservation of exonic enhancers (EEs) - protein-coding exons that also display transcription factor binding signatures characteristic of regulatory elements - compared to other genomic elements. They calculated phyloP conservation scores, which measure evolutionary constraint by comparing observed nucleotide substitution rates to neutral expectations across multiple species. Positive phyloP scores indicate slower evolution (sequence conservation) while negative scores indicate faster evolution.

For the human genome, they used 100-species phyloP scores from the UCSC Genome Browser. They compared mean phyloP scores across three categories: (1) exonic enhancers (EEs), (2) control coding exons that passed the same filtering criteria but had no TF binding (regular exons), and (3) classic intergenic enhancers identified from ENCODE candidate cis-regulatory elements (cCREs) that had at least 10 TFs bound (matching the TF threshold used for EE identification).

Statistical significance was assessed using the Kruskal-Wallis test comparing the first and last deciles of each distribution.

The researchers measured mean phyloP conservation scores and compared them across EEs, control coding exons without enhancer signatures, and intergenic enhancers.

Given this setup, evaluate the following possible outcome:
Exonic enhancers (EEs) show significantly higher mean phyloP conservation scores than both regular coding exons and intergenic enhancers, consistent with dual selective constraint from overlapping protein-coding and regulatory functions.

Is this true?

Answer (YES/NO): YES